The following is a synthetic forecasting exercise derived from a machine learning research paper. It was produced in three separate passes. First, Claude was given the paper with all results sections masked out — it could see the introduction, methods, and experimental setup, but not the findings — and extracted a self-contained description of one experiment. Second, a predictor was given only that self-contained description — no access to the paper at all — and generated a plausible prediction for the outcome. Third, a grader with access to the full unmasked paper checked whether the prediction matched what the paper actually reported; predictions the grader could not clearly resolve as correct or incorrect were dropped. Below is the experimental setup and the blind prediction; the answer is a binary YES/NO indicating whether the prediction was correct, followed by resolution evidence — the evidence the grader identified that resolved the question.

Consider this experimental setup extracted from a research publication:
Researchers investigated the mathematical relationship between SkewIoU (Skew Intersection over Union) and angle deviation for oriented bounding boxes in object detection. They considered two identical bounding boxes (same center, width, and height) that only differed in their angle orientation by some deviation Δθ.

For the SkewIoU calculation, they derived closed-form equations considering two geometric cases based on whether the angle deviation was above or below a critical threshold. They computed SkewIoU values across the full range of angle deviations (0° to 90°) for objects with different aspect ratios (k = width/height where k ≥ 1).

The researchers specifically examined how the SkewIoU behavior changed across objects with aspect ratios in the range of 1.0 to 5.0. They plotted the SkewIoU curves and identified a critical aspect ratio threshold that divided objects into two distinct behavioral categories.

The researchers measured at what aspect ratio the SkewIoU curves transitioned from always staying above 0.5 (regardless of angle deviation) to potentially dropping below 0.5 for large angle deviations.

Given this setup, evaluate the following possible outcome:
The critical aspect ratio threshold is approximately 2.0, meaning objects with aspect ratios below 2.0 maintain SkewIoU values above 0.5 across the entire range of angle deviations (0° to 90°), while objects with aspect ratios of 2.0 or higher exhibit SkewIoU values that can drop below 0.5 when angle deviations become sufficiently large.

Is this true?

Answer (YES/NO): NO